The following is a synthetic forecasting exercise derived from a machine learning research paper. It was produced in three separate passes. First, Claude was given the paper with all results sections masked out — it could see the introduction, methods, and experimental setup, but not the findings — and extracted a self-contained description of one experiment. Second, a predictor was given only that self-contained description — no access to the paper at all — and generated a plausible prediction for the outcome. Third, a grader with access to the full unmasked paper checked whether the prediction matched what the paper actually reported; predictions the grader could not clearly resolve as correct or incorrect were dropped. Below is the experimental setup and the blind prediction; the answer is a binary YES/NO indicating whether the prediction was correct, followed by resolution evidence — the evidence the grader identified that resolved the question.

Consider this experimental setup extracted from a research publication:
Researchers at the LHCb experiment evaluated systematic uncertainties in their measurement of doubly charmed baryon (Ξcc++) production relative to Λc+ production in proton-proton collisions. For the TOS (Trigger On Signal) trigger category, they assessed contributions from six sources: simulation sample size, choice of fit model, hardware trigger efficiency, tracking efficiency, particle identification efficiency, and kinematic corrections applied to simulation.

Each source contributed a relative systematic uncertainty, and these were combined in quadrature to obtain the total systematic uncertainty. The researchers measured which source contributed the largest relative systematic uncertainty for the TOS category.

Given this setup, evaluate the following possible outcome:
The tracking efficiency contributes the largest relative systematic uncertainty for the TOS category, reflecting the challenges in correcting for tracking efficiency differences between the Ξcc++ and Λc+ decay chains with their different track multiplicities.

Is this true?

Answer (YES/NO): NO